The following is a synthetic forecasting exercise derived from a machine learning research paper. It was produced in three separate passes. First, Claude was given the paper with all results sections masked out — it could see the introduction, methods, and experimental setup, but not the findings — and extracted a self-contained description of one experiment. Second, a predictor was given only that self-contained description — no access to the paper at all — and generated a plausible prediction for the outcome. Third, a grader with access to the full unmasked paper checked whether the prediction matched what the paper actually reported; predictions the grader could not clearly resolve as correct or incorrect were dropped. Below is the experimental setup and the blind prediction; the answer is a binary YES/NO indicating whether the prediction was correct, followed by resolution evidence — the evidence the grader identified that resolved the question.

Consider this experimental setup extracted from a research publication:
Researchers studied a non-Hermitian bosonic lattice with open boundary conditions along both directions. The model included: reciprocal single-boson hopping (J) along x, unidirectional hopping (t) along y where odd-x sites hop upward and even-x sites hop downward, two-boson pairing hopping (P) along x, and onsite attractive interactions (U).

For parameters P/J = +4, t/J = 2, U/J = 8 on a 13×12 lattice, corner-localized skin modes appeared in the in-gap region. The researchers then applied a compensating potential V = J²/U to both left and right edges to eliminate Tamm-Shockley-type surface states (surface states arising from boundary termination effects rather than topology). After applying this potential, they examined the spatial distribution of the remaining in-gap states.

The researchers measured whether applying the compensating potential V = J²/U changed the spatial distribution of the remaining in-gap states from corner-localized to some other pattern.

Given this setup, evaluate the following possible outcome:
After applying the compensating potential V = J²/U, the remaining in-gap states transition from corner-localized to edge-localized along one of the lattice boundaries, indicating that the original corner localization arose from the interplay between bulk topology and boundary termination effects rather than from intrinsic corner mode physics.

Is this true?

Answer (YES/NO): NO